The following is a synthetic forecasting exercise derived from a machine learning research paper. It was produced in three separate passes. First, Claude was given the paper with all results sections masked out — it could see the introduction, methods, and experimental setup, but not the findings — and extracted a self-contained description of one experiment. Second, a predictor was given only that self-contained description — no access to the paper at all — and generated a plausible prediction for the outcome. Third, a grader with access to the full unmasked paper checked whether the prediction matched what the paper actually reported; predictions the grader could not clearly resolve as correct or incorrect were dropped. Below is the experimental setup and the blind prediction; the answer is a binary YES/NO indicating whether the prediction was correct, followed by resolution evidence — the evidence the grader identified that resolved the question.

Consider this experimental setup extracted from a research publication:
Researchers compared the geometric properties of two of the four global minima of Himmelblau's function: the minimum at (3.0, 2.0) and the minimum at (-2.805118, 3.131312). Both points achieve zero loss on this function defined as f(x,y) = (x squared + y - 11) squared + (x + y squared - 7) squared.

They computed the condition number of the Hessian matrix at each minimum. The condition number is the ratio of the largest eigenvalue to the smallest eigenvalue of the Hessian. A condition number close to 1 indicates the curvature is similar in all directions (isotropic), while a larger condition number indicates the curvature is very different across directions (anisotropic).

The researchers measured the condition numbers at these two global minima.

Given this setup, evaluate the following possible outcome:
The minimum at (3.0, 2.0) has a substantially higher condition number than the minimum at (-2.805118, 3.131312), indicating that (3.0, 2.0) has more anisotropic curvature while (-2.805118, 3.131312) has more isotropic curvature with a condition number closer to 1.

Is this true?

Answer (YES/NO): YES